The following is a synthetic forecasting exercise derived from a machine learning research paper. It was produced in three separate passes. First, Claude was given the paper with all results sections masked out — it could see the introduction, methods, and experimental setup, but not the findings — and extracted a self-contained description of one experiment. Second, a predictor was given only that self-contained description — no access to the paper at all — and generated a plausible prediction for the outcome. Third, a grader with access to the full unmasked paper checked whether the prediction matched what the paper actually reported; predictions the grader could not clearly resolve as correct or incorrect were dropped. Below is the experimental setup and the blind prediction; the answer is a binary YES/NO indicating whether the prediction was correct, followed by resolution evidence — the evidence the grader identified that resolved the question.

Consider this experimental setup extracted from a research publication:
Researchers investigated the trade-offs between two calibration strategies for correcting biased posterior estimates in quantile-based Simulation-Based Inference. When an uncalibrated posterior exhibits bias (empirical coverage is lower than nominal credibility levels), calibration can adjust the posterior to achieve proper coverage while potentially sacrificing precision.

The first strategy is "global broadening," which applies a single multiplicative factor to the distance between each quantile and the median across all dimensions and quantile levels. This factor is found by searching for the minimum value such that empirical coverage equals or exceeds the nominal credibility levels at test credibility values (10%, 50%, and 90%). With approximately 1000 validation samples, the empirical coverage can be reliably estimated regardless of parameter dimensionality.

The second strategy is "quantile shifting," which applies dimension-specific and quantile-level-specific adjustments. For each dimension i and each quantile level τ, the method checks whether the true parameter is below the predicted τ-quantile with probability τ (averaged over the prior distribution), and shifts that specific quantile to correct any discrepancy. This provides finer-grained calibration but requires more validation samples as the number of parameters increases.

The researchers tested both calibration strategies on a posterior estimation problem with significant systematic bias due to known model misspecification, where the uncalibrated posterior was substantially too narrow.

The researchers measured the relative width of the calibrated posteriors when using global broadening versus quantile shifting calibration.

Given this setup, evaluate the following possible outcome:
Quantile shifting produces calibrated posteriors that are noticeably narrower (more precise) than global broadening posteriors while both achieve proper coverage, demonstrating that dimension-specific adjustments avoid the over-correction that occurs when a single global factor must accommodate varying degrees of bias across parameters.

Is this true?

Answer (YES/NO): YES